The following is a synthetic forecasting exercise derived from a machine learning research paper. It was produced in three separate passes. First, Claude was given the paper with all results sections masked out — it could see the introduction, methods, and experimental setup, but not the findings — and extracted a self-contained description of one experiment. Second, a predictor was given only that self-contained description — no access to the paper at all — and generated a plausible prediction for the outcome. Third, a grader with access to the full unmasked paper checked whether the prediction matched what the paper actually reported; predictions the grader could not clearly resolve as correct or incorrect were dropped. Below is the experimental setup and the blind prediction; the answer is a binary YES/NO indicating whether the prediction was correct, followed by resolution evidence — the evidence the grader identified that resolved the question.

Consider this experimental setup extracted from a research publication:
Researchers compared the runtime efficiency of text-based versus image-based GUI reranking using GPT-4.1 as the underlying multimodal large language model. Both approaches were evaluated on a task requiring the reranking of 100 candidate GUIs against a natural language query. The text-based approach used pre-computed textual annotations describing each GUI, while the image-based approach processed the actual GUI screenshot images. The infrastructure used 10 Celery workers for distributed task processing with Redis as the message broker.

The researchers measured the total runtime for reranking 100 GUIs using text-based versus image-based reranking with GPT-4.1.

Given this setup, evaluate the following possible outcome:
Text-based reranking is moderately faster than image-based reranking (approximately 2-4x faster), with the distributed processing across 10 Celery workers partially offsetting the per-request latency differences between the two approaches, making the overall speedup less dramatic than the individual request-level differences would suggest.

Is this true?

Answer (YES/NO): NO